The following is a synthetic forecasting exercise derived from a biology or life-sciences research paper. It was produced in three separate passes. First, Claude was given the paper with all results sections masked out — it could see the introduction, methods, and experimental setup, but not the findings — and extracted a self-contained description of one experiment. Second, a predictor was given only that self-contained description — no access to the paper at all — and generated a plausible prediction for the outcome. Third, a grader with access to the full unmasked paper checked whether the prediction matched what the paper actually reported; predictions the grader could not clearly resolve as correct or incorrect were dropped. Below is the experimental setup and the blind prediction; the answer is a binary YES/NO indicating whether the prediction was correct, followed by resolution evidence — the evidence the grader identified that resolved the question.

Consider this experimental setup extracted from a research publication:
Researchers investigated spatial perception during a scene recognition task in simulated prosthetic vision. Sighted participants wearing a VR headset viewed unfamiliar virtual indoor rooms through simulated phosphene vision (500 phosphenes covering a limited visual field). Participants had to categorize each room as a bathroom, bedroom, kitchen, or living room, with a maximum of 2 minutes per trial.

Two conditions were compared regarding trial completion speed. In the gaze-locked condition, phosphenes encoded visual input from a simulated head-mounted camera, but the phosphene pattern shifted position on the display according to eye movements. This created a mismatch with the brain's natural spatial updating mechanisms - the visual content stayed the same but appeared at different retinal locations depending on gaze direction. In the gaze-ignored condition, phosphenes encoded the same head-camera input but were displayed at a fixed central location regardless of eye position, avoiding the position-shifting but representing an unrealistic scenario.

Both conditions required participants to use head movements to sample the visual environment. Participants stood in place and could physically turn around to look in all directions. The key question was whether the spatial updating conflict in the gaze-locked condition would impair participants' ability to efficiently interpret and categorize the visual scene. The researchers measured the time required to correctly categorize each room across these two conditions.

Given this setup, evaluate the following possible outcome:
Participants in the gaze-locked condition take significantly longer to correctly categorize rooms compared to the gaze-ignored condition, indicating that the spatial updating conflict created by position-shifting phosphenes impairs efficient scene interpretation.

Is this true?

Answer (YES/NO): YES